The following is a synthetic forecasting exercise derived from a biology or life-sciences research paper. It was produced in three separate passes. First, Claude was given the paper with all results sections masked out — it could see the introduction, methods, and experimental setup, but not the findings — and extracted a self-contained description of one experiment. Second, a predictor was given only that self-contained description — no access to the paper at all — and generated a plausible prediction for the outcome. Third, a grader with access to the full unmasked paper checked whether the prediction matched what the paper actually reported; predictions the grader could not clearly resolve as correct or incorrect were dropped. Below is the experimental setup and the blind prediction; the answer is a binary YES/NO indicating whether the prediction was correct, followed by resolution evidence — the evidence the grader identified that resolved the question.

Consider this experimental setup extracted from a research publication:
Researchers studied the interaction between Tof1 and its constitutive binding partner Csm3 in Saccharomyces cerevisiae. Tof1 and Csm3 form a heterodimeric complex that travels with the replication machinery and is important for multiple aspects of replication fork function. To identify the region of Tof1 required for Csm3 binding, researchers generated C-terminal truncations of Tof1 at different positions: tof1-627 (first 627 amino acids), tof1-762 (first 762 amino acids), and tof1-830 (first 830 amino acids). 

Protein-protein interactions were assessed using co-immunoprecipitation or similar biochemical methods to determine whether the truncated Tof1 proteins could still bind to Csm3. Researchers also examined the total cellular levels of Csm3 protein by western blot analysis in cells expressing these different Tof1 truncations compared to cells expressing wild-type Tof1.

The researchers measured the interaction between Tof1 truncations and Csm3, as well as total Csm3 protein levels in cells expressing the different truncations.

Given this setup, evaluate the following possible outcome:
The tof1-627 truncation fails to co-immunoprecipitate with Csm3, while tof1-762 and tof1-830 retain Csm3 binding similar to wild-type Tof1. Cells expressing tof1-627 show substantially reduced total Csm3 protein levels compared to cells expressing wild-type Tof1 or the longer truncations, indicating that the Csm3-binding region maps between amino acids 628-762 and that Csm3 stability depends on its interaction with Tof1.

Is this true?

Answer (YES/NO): NO